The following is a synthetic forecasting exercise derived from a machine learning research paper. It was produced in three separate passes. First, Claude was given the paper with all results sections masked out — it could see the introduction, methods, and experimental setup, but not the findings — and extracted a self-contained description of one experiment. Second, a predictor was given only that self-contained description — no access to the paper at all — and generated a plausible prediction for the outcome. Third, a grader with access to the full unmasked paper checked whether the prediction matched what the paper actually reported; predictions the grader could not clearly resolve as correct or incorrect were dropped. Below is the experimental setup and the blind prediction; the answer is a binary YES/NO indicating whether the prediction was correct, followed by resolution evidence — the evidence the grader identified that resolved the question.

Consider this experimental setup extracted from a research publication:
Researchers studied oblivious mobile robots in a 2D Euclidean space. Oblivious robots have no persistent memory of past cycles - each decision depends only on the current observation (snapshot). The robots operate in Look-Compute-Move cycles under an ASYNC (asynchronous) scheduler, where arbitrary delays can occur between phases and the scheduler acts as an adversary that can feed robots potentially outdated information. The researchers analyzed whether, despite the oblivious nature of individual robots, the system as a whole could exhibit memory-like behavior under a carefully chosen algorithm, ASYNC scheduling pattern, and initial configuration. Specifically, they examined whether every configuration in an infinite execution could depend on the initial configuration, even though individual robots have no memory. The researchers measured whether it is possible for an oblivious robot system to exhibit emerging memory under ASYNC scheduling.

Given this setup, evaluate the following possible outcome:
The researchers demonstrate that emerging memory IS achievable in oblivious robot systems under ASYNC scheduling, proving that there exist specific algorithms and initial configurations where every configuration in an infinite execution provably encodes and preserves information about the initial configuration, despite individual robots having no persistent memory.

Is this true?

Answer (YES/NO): YES